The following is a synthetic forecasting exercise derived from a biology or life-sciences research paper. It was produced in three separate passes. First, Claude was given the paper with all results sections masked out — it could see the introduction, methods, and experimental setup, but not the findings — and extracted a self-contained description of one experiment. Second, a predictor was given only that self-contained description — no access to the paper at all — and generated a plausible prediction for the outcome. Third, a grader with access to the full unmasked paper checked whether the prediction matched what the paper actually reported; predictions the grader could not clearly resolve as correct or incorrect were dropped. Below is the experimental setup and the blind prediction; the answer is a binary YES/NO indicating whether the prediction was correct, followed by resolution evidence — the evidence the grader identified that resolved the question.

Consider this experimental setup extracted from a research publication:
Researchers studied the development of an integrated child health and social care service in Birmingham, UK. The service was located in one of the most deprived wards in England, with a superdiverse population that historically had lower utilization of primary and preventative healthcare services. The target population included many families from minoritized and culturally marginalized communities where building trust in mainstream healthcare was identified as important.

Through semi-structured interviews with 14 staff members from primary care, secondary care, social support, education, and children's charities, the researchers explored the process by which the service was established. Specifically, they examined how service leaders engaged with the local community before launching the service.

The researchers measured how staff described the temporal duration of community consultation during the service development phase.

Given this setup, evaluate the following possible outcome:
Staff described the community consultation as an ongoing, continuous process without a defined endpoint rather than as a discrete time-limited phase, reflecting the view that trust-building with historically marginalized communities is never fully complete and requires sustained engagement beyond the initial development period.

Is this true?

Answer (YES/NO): NO